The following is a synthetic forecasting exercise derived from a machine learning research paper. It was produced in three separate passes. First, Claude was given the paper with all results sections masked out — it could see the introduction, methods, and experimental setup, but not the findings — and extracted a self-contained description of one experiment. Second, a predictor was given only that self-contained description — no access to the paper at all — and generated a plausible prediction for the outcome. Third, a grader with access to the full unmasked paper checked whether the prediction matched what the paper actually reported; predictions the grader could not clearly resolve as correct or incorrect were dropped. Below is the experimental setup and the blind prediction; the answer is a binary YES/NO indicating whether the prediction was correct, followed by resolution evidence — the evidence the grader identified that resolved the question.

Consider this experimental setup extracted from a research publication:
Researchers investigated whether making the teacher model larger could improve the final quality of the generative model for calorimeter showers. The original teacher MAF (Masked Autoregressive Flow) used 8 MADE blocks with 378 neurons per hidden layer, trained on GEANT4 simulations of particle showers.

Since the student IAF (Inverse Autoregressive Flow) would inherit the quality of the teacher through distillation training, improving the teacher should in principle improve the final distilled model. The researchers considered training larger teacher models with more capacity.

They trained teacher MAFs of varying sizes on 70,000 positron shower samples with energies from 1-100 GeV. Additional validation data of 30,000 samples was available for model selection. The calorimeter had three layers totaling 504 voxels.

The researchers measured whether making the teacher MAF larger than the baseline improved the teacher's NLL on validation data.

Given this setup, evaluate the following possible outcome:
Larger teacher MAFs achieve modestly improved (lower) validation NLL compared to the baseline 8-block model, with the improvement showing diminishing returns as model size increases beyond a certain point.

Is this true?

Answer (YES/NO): NO